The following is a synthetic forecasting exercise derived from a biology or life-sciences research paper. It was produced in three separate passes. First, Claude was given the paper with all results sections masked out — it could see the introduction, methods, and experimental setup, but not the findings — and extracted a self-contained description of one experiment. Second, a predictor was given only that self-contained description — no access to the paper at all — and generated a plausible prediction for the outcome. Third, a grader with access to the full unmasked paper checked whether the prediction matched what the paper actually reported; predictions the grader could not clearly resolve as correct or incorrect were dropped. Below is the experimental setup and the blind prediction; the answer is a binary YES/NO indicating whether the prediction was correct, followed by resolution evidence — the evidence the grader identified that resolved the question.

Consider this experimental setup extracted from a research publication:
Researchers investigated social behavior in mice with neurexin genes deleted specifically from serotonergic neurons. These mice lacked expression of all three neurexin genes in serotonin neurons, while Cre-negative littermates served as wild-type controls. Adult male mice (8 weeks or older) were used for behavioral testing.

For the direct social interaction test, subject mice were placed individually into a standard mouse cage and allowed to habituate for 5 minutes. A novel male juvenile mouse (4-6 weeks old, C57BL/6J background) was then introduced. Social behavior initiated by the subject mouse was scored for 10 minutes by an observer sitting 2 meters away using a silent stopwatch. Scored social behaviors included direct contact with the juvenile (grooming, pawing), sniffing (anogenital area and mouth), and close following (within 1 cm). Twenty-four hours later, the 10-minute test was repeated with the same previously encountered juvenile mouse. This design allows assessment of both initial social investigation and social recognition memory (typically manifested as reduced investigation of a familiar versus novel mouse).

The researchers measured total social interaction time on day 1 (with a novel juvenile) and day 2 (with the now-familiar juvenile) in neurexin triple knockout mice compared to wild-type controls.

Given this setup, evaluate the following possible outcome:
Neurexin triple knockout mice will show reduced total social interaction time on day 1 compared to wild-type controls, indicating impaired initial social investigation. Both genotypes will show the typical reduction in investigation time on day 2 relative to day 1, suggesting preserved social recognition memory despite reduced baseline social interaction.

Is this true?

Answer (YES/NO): YES